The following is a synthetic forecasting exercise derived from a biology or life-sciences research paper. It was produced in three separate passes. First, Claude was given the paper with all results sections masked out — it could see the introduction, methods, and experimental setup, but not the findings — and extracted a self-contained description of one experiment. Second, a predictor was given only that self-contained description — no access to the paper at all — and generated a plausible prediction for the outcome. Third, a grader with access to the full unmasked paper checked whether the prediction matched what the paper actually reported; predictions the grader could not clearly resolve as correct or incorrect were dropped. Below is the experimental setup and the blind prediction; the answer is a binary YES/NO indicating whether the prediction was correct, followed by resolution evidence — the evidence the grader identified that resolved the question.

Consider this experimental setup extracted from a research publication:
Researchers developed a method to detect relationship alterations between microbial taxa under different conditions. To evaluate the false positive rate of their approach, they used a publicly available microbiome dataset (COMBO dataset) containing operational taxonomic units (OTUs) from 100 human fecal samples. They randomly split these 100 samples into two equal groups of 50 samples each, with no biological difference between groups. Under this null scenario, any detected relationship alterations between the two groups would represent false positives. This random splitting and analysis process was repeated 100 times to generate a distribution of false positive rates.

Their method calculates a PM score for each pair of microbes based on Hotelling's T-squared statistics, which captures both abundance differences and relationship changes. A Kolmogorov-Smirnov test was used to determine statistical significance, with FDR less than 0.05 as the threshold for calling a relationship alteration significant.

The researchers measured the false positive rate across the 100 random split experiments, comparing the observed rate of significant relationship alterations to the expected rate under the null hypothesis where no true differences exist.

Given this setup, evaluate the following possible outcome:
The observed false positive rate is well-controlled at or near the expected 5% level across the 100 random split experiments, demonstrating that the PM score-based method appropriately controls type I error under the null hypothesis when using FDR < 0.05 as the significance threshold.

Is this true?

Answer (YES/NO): NO